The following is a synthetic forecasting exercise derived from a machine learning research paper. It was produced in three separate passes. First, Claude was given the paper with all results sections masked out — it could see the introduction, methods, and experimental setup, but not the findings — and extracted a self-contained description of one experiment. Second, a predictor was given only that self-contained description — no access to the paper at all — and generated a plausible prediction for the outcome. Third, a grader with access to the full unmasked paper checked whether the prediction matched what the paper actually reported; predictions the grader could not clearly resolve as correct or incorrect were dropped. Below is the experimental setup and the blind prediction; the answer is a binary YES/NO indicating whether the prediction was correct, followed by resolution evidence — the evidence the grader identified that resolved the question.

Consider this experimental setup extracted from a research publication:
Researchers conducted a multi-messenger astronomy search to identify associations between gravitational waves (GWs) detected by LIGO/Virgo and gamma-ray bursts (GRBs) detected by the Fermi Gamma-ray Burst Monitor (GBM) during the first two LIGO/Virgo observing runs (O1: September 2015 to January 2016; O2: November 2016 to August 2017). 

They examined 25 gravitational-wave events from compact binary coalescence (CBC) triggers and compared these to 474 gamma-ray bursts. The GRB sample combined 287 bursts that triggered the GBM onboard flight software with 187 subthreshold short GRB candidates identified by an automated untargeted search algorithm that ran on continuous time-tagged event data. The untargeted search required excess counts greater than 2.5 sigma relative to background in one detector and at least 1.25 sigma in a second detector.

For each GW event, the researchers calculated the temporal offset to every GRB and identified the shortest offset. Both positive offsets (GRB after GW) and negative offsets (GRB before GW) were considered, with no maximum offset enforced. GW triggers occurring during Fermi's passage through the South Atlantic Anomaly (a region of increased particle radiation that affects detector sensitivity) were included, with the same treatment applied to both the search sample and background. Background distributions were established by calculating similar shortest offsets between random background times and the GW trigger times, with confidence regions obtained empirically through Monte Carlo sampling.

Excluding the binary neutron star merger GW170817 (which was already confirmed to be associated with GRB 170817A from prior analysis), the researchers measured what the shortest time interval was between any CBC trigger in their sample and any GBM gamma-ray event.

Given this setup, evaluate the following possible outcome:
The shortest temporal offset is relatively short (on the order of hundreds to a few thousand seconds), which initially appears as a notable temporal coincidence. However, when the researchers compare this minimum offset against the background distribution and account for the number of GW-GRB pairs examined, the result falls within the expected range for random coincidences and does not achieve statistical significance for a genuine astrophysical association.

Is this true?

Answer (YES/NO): YES